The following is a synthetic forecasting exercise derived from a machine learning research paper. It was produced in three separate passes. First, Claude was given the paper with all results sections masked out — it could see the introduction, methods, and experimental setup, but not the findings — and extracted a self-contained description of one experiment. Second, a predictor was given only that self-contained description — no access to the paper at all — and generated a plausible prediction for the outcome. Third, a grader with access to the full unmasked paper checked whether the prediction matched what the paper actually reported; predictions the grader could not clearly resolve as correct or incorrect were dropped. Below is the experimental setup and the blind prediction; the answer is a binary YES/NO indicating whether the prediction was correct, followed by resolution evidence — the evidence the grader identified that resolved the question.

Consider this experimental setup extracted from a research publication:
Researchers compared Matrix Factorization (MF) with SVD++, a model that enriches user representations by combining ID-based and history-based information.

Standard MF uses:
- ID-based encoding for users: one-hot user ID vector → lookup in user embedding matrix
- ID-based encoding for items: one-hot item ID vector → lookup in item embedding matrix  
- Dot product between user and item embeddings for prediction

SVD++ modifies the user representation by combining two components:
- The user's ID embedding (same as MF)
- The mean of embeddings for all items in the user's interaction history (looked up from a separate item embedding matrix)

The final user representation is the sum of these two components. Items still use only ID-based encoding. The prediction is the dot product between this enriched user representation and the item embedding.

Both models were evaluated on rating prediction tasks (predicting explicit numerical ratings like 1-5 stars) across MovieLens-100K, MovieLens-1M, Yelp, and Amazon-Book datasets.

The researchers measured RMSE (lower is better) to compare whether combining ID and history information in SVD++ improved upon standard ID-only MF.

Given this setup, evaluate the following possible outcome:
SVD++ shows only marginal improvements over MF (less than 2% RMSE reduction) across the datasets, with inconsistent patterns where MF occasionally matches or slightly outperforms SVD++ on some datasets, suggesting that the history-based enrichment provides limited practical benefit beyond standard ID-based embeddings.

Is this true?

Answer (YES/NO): NO